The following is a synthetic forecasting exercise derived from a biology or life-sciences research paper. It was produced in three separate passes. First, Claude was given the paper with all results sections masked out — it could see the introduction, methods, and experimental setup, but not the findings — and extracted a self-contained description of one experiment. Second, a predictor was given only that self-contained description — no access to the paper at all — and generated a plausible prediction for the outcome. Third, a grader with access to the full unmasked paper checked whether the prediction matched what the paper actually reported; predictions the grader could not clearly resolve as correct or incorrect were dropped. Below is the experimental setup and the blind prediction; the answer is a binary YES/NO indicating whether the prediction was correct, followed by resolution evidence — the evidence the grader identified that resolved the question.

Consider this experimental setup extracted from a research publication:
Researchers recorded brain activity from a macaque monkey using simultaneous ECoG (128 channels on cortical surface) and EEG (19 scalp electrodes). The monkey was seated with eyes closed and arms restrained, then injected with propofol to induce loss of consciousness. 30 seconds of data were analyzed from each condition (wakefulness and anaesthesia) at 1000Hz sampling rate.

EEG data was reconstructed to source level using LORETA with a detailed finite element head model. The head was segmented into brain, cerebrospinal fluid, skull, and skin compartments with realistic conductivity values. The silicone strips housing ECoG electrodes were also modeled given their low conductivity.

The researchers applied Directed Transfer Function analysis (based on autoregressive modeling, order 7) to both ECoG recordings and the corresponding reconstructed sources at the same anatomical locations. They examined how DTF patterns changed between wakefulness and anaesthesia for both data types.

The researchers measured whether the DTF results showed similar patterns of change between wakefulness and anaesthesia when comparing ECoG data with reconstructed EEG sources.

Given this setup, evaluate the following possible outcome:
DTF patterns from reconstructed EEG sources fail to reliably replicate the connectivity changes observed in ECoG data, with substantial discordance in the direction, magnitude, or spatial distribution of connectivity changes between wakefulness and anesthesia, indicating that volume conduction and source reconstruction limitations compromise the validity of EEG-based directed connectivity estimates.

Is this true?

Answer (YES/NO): NO